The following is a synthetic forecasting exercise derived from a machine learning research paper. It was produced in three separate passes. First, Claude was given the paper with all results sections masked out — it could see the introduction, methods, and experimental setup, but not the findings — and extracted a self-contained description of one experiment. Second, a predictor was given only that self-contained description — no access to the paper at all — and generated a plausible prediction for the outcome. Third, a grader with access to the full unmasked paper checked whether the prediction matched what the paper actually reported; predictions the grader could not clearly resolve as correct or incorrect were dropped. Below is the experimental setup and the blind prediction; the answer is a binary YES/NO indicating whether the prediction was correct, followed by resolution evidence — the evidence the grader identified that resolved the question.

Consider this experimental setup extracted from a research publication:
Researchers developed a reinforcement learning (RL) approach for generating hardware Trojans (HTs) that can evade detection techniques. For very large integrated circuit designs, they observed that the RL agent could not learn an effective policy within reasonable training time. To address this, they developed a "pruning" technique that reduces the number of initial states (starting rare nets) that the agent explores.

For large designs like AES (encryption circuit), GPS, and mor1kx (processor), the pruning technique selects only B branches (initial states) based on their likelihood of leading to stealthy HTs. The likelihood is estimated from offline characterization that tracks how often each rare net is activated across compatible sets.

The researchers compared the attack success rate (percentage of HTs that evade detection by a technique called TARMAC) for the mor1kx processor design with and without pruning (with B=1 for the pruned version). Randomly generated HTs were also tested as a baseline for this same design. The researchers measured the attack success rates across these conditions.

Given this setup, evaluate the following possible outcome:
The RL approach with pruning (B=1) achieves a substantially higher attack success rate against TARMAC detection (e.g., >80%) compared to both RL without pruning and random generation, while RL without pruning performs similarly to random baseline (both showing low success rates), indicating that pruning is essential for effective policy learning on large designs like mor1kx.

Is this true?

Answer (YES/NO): NO